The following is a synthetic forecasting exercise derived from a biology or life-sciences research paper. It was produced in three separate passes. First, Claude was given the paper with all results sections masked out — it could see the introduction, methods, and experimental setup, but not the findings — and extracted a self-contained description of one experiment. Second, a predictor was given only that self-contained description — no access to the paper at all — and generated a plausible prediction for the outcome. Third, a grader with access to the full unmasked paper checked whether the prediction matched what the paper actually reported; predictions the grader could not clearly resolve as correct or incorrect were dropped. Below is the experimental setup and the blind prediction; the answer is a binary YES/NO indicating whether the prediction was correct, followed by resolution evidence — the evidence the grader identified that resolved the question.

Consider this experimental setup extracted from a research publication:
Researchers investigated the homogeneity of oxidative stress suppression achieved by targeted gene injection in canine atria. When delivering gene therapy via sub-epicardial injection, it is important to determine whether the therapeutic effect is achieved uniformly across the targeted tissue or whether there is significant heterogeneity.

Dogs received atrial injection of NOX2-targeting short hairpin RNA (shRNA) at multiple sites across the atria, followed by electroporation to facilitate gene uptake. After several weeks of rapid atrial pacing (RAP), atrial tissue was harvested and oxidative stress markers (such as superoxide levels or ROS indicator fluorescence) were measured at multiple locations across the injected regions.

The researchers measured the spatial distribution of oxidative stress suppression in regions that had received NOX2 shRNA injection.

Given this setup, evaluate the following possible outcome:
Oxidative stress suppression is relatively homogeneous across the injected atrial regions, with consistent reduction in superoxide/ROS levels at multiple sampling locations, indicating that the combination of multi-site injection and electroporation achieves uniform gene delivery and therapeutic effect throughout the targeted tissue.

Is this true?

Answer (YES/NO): YES